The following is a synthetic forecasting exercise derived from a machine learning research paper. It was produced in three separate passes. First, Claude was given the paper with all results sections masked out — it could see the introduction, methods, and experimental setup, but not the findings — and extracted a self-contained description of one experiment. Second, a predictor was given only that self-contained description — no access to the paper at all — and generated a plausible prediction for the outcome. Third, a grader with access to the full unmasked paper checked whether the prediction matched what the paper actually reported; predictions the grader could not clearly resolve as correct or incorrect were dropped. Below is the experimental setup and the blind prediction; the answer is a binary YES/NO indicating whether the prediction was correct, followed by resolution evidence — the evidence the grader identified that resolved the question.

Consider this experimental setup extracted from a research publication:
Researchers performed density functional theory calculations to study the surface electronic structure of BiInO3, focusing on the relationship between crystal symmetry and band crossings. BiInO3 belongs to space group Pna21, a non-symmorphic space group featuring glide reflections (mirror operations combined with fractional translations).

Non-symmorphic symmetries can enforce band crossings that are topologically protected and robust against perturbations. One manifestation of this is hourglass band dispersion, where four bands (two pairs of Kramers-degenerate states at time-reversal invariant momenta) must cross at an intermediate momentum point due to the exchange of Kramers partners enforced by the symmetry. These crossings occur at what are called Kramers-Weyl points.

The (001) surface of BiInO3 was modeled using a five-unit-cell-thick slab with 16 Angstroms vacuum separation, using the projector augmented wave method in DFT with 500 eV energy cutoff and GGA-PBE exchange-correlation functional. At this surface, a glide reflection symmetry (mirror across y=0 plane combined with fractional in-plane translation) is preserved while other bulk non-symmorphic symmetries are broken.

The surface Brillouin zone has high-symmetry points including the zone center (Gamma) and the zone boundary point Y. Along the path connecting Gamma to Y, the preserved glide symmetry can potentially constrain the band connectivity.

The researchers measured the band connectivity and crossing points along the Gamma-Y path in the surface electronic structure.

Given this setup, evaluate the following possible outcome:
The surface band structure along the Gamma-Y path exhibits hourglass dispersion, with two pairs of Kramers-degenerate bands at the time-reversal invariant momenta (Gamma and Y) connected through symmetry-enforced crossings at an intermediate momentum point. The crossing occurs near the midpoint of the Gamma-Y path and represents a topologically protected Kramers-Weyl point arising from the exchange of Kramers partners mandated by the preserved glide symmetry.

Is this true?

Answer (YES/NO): NO